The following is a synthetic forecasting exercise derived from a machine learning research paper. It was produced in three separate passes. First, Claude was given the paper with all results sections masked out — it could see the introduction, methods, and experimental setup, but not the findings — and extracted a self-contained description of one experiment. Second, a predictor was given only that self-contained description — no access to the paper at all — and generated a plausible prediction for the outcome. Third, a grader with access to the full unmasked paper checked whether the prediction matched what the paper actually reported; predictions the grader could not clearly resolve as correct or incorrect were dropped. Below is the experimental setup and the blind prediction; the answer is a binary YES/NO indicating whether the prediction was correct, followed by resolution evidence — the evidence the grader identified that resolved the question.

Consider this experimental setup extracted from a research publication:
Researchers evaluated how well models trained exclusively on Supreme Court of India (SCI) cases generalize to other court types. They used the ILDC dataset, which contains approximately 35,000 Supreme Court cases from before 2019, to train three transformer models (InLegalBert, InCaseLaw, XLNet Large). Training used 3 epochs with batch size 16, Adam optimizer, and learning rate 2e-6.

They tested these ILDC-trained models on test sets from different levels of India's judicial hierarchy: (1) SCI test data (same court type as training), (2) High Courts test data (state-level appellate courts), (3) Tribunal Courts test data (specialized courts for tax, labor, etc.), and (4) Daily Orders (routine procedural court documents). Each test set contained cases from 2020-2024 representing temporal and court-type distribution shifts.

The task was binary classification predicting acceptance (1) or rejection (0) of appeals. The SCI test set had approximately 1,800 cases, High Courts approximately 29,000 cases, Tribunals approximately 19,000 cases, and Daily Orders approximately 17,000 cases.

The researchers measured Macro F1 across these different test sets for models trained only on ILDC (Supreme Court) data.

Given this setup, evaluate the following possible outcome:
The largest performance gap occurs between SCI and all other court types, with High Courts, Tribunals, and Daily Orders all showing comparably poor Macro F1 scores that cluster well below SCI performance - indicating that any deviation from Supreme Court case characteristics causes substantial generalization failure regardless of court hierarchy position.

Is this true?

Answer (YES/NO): NO